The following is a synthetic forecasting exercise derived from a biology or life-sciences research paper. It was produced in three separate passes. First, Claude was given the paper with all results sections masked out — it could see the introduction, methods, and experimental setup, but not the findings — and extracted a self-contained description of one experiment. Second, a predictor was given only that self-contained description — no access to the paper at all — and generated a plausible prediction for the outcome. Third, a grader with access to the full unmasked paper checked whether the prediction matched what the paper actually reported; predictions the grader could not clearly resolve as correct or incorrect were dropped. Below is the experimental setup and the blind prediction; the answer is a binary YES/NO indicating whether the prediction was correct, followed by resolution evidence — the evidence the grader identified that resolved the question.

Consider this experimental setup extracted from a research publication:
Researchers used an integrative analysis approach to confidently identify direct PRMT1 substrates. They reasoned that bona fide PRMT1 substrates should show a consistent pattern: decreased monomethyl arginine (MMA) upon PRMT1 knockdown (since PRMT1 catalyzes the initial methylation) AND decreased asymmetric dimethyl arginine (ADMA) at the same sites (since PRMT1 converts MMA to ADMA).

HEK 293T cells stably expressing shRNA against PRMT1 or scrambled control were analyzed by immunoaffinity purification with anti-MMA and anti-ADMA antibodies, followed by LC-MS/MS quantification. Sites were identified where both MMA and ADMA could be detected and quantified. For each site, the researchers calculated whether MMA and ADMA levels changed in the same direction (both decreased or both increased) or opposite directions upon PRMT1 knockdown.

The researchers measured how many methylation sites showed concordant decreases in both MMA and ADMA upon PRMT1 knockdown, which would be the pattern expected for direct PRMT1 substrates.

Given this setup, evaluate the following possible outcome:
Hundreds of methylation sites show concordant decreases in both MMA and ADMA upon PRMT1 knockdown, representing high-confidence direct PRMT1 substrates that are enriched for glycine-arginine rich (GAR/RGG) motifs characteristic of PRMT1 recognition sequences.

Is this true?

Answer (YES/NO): NO